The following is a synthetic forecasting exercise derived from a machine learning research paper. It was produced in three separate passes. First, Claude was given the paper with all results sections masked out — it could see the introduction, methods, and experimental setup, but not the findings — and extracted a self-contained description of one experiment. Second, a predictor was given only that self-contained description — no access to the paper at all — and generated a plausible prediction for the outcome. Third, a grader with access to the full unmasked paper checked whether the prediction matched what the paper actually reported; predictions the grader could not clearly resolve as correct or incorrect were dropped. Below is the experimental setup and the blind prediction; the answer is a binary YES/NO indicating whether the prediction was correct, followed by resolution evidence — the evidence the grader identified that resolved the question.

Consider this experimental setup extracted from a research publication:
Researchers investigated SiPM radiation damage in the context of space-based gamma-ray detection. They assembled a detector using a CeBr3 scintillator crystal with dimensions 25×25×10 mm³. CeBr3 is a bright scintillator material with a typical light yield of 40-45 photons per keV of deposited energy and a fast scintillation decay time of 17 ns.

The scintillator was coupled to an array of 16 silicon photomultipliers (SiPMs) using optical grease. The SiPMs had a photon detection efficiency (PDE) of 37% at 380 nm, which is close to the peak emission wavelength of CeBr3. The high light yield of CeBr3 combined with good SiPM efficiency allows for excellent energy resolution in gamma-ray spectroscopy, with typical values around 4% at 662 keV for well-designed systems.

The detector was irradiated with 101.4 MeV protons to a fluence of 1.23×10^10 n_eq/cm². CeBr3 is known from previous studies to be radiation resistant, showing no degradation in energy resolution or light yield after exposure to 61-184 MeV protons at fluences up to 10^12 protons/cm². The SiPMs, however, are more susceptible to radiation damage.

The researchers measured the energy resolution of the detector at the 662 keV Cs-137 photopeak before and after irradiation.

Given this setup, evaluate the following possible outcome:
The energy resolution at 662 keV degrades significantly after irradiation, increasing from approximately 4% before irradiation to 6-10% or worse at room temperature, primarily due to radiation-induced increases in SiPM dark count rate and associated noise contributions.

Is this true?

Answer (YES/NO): NO